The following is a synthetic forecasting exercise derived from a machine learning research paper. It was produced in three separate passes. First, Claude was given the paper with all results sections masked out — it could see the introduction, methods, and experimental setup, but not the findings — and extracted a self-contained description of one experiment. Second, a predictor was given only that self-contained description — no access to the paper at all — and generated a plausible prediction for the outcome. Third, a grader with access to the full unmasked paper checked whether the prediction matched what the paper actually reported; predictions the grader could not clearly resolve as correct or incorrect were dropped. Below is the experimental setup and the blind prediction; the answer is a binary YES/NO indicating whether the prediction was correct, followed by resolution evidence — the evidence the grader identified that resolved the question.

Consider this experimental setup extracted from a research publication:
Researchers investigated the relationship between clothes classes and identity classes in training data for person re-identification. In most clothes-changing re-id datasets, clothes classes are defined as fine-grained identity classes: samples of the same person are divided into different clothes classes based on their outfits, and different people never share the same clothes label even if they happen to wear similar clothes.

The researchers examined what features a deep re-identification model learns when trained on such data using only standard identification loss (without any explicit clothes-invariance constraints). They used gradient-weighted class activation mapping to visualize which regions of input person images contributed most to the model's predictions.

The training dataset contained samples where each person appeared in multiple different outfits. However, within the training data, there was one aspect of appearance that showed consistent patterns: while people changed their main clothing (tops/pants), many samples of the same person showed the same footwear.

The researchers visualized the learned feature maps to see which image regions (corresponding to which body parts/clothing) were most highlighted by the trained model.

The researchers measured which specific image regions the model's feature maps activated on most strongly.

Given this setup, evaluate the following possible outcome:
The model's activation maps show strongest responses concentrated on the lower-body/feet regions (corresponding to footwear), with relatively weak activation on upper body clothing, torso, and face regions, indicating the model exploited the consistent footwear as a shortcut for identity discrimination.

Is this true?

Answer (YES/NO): NO